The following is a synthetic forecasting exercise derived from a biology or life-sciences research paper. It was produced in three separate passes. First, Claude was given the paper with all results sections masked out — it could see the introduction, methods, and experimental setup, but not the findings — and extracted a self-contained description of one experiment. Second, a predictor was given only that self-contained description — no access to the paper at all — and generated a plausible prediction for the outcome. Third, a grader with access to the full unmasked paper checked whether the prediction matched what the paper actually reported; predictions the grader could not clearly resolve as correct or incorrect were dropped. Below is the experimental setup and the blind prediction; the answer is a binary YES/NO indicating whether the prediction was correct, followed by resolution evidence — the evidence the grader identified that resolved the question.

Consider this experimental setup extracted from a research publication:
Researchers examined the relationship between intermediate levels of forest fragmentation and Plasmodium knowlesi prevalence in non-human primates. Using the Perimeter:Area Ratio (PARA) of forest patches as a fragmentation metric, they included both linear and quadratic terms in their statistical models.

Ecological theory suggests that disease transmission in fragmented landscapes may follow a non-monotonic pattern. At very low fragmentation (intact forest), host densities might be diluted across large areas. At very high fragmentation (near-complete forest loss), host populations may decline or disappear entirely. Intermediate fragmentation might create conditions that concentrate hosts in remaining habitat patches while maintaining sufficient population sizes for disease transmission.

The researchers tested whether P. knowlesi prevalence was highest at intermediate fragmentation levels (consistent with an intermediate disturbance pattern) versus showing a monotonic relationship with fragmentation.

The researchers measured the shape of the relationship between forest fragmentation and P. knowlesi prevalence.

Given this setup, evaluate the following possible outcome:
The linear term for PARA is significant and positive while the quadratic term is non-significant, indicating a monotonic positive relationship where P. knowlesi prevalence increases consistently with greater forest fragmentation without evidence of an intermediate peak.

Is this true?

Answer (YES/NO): YES